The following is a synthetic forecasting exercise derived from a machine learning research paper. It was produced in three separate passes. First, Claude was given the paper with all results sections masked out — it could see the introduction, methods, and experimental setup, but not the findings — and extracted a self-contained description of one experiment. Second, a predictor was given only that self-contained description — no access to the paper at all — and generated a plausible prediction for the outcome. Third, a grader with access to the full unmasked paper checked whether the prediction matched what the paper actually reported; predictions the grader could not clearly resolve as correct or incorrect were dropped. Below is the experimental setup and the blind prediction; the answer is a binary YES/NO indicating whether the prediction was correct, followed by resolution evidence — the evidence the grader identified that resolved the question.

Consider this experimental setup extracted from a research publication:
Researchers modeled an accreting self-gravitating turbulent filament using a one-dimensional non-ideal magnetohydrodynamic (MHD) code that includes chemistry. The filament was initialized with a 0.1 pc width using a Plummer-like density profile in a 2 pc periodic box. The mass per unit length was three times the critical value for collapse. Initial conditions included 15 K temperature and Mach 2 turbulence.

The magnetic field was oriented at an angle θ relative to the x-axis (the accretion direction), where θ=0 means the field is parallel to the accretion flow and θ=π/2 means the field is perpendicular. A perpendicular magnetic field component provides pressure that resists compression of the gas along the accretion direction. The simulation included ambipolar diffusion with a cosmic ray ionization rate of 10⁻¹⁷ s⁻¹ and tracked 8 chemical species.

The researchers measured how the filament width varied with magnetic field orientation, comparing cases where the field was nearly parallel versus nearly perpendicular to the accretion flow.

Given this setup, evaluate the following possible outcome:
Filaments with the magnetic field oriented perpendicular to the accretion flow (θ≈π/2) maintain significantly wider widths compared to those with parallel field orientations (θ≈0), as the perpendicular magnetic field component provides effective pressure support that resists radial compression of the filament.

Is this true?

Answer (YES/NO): YES